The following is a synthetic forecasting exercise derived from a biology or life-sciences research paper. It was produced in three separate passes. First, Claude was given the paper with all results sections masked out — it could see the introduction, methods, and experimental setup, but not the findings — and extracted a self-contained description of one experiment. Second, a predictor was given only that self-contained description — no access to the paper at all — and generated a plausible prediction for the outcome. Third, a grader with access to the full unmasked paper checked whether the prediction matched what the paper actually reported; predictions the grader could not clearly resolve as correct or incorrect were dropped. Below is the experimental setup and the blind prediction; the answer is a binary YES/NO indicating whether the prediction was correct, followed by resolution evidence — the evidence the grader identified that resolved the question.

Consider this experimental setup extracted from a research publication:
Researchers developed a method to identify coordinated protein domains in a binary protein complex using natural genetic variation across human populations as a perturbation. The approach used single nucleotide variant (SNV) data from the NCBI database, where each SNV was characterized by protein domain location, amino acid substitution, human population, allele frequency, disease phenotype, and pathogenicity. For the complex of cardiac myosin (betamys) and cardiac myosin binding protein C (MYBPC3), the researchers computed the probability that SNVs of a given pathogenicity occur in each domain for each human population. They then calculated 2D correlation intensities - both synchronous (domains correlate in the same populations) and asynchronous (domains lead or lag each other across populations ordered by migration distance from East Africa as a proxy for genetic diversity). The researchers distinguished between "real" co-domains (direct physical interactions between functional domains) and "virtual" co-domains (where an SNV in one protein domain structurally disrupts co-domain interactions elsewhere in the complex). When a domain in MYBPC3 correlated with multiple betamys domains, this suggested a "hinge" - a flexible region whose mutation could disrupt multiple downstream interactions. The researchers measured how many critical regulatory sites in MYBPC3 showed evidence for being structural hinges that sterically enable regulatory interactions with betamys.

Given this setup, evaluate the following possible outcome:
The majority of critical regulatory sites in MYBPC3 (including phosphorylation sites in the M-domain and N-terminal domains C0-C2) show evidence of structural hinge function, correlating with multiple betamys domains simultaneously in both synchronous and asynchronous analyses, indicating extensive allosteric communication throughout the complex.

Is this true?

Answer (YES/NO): NO